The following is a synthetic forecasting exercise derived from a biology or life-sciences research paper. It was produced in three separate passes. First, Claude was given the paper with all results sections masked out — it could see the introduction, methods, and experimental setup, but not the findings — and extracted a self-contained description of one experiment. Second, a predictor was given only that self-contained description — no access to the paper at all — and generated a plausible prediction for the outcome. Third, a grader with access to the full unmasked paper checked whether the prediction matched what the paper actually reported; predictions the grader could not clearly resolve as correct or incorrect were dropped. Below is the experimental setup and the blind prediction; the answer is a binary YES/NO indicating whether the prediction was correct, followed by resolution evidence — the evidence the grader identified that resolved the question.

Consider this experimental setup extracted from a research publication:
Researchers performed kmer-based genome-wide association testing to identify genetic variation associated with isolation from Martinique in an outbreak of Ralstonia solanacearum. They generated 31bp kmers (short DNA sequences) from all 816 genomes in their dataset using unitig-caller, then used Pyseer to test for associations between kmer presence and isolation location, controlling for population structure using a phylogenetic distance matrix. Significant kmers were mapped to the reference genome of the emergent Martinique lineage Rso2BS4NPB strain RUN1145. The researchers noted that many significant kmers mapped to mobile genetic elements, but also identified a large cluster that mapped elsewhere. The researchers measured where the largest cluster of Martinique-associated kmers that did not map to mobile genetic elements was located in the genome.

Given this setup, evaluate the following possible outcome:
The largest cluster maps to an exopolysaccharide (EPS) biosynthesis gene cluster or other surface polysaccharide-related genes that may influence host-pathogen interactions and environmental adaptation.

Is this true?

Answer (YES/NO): NO